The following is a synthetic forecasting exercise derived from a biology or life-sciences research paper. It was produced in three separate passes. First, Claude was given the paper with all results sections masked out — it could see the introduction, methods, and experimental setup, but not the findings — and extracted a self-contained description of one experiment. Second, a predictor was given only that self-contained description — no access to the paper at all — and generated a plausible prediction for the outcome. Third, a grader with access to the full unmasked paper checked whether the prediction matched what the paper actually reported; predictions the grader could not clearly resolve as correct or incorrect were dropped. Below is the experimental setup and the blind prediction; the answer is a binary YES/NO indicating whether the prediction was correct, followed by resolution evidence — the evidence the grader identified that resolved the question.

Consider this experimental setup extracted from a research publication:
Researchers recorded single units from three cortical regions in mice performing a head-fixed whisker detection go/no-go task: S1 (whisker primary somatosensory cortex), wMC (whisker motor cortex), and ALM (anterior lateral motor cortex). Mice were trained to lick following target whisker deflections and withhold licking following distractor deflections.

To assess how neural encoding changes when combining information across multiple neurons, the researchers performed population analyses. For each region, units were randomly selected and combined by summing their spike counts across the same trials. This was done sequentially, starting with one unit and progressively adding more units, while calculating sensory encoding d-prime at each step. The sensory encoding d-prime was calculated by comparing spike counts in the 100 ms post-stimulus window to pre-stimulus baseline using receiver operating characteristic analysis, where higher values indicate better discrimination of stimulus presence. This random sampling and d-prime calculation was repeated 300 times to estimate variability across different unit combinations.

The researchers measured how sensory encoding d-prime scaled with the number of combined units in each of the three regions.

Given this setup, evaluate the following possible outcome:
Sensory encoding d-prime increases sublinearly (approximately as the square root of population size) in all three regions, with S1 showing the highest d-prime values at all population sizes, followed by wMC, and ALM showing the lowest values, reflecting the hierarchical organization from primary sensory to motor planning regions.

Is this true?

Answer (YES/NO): NO